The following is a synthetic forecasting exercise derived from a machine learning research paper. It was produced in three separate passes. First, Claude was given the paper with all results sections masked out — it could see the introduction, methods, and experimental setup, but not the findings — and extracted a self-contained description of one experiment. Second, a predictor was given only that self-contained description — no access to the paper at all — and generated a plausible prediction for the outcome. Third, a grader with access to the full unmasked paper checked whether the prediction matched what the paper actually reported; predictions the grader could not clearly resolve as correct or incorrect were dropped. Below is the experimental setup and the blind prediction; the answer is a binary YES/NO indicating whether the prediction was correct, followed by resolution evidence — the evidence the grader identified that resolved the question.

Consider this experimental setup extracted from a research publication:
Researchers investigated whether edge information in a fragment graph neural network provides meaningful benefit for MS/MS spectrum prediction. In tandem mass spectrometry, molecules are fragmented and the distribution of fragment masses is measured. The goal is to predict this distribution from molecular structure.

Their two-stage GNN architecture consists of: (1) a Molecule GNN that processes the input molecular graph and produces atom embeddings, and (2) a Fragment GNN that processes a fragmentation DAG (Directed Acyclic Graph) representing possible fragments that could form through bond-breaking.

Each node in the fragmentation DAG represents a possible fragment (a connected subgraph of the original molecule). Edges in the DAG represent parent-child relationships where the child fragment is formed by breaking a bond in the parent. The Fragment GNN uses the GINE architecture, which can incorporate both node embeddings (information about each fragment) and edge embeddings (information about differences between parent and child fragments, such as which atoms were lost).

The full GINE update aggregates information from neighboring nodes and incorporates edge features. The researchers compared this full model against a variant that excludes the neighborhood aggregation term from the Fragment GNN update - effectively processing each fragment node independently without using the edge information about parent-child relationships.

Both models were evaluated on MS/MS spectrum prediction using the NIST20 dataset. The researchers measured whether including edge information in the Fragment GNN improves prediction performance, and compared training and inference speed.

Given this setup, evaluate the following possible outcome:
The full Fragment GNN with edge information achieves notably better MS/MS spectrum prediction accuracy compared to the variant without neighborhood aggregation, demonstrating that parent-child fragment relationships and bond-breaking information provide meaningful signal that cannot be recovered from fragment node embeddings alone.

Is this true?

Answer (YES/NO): NO